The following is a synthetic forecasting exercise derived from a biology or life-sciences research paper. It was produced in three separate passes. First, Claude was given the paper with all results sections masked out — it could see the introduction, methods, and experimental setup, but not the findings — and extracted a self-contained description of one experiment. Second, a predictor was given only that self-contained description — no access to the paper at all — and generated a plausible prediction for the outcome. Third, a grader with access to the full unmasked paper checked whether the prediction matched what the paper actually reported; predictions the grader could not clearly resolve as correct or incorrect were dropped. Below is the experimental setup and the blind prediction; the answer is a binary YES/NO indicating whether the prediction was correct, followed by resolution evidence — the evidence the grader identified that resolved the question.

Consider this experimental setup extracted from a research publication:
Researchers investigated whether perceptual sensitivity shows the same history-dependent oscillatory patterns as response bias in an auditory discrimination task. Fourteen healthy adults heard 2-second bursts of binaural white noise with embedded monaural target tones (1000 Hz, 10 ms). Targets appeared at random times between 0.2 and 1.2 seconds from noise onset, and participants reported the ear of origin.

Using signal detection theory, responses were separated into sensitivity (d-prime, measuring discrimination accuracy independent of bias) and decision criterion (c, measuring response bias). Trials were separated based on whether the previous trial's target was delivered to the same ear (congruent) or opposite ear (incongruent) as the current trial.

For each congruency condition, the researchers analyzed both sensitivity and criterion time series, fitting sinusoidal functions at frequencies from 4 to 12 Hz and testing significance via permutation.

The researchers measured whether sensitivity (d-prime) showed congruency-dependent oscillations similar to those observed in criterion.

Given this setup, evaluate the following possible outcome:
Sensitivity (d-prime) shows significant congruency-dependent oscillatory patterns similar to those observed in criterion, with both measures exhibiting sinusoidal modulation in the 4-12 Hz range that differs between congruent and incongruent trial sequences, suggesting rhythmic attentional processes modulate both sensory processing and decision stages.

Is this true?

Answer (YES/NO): NO